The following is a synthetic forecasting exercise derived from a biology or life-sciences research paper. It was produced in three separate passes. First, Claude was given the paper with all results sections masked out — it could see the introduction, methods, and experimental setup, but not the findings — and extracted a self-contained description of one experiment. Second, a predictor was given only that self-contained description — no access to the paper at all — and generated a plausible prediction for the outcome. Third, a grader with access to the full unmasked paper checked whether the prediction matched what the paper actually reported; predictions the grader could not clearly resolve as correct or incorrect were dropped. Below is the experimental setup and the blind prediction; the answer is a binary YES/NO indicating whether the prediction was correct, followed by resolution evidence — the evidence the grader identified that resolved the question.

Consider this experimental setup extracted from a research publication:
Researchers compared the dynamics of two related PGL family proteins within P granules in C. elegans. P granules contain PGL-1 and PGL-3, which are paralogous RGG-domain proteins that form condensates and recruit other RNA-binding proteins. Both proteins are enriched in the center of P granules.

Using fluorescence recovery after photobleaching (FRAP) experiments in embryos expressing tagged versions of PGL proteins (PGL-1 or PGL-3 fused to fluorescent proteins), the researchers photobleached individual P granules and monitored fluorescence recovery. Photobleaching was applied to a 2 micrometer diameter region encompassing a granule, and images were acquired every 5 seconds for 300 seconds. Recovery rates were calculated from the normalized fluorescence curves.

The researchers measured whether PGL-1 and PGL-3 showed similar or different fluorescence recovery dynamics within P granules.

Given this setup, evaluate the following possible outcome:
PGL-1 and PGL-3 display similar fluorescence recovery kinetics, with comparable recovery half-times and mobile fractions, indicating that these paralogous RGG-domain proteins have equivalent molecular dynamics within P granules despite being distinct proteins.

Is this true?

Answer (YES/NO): YES